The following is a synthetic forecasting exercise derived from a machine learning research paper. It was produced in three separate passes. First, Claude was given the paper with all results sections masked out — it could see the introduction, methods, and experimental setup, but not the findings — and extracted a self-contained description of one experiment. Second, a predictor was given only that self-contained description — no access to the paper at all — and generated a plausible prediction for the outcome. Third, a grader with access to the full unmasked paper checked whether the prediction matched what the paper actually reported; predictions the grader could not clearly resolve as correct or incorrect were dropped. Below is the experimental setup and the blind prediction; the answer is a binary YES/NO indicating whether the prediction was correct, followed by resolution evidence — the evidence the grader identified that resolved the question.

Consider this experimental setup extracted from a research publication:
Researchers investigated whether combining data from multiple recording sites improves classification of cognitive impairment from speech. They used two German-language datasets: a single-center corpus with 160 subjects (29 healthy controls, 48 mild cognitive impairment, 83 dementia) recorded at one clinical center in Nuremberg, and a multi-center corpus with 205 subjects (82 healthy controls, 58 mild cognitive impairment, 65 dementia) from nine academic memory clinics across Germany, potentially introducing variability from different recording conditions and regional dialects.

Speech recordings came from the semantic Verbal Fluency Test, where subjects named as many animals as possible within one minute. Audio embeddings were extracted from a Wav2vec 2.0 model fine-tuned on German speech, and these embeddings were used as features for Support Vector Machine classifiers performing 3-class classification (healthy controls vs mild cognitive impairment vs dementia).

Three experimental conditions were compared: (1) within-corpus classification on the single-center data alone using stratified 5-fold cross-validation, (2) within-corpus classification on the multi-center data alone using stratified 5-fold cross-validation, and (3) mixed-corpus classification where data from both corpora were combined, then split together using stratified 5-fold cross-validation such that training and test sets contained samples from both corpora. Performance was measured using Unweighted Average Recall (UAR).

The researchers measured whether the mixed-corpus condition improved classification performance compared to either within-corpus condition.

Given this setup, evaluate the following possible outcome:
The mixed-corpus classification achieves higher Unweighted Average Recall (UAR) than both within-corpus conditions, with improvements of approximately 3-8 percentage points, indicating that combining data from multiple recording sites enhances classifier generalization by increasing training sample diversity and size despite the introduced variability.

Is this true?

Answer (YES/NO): NO